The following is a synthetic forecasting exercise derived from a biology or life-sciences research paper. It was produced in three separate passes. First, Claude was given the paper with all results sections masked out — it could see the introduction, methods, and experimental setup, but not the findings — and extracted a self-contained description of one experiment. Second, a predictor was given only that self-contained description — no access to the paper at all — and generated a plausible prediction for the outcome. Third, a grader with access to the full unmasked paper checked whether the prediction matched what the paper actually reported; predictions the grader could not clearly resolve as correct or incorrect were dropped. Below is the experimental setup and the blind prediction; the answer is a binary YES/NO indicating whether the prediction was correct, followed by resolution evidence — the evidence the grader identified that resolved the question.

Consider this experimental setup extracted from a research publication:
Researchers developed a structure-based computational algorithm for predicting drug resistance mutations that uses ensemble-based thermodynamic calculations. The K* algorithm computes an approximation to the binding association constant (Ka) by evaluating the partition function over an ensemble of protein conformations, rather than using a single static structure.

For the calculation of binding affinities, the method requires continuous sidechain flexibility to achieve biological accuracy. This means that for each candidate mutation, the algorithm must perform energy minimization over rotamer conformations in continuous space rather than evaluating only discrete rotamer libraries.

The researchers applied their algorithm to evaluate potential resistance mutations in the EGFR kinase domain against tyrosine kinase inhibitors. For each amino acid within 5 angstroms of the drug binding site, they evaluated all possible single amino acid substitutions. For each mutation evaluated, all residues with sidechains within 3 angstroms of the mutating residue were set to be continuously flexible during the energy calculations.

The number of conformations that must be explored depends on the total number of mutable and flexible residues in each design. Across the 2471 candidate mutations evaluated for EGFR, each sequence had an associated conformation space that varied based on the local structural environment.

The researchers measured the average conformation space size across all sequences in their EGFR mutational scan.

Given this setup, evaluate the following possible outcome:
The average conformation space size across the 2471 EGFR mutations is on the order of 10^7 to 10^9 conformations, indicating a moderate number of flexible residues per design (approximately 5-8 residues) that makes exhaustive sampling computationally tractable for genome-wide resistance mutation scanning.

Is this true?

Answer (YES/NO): YES